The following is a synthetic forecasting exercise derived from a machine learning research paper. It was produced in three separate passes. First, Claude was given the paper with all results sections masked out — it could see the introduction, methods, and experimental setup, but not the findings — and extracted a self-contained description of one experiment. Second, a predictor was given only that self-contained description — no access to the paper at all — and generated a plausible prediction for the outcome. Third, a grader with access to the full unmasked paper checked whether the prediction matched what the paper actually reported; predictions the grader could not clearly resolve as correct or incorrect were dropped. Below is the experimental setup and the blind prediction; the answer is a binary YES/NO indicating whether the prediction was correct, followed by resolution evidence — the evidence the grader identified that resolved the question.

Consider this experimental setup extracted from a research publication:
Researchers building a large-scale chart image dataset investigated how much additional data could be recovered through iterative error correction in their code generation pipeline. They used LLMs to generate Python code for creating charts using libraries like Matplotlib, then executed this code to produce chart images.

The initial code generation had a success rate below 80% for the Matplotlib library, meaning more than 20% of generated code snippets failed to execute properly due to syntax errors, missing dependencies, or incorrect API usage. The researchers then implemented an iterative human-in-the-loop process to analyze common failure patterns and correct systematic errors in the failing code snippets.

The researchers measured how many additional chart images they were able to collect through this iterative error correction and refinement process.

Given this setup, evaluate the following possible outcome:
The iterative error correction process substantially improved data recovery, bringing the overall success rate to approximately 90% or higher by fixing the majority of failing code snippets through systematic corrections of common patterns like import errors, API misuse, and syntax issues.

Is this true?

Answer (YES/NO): NO